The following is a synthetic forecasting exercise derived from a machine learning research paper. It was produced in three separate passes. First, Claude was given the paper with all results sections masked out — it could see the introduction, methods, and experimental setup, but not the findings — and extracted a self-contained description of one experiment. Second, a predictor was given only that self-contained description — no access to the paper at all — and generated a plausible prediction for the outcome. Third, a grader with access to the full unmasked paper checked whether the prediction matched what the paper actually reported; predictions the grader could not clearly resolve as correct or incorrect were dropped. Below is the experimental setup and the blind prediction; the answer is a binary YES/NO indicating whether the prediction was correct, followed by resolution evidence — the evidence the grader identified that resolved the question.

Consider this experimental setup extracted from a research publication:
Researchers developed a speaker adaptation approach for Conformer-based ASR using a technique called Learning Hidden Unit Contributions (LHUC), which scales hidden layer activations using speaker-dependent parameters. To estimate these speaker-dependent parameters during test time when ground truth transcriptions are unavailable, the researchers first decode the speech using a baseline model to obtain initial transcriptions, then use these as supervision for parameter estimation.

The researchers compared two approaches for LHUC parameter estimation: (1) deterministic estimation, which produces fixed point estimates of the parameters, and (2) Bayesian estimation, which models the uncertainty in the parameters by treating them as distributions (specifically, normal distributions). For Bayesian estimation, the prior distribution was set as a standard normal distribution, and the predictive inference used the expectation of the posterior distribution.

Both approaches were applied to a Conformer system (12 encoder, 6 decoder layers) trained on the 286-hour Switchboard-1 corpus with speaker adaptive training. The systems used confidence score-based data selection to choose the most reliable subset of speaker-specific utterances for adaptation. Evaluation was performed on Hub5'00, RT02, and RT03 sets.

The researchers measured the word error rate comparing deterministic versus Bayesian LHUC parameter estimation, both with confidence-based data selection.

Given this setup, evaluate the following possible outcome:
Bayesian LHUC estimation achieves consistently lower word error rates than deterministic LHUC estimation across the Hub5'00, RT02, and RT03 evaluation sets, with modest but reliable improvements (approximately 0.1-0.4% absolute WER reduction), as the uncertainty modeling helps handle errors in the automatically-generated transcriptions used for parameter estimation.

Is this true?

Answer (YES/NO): YES